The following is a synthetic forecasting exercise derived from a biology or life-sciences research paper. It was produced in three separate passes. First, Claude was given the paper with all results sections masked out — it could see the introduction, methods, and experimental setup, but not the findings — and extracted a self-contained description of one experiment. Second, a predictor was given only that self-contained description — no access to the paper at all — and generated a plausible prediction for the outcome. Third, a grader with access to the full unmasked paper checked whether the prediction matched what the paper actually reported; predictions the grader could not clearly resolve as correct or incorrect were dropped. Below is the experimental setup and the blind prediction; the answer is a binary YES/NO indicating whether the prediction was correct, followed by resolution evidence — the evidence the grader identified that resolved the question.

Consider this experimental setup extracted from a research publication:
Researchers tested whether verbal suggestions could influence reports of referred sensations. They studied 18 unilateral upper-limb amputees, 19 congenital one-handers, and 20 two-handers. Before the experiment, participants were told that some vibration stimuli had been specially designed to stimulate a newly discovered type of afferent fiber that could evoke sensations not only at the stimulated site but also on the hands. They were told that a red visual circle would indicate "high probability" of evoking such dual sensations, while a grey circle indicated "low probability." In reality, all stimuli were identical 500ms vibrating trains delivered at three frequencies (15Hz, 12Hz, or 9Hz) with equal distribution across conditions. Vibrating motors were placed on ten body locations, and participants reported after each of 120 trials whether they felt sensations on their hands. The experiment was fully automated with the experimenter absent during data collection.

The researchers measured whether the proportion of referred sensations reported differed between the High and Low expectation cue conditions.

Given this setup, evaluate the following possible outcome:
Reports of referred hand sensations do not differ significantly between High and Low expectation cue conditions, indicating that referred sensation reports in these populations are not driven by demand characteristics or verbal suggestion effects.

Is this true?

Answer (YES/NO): NO